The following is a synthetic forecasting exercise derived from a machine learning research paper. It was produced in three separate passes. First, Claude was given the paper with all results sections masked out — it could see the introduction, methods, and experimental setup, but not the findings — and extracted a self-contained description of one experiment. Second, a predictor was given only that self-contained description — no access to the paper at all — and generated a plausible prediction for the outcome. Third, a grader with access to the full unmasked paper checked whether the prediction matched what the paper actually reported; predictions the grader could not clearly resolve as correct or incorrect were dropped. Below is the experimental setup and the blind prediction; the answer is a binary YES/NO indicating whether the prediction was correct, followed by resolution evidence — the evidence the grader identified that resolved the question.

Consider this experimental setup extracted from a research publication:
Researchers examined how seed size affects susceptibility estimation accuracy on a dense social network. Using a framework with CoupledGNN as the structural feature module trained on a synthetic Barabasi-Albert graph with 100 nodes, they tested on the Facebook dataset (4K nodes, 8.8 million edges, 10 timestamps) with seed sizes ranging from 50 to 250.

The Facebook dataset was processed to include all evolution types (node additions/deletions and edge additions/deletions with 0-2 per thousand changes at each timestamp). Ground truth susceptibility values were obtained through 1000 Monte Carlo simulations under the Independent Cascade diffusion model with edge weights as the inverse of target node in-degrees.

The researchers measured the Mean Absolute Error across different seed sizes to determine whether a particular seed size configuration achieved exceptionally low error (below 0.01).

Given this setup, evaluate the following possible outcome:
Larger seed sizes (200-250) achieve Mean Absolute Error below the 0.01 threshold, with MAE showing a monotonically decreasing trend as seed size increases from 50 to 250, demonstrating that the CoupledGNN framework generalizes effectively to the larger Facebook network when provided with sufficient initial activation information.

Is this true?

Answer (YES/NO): NO